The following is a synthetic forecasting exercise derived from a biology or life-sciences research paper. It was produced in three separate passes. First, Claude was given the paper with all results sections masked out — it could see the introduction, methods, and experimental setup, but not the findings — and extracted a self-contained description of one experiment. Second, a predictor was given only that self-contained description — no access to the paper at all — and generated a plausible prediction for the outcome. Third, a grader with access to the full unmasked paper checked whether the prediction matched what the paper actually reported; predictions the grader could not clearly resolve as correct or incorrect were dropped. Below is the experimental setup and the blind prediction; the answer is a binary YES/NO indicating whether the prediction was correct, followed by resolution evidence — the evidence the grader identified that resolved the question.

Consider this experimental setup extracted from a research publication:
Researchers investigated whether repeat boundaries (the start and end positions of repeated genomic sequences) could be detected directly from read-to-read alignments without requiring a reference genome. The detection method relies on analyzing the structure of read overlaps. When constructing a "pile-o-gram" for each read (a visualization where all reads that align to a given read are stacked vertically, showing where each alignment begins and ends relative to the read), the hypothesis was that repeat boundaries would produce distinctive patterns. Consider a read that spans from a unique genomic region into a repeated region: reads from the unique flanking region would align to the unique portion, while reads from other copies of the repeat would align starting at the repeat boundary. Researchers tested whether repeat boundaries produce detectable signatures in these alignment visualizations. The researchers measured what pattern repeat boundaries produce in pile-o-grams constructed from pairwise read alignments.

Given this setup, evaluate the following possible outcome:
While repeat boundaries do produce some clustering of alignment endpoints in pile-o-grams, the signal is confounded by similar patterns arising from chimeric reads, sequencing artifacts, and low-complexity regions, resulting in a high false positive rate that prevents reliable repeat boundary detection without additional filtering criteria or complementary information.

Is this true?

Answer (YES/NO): NO